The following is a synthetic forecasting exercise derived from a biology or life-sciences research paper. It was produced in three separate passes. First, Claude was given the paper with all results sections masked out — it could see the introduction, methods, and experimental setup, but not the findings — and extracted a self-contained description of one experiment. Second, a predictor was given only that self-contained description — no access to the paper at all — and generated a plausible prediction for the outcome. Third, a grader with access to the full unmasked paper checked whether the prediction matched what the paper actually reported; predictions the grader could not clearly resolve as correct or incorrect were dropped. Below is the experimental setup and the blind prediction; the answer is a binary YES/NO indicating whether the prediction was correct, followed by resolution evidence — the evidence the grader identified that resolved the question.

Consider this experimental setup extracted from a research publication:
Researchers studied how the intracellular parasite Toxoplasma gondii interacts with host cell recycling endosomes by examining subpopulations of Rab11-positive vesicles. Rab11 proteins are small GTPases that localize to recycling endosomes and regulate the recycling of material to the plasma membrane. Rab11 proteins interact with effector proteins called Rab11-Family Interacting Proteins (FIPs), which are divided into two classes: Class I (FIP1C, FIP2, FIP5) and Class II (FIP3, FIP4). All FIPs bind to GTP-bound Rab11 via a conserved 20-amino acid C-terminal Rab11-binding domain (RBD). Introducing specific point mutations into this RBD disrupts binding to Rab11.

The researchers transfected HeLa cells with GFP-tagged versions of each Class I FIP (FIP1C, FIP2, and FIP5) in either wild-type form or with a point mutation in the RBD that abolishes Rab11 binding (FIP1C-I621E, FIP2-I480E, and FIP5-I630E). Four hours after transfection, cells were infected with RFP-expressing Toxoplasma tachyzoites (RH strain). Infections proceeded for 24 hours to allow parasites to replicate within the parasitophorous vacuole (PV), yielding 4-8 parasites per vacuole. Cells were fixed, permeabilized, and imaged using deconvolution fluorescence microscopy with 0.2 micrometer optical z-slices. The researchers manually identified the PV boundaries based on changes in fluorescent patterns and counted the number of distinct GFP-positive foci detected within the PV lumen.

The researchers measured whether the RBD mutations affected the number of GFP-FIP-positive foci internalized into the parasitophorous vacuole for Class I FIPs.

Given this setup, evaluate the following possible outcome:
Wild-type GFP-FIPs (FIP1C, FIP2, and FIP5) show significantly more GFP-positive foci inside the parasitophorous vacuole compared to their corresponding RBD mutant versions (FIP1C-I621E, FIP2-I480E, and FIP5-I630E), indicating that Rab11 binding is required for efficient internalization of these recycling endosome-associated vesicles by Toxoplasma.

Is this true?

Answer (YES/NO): YES